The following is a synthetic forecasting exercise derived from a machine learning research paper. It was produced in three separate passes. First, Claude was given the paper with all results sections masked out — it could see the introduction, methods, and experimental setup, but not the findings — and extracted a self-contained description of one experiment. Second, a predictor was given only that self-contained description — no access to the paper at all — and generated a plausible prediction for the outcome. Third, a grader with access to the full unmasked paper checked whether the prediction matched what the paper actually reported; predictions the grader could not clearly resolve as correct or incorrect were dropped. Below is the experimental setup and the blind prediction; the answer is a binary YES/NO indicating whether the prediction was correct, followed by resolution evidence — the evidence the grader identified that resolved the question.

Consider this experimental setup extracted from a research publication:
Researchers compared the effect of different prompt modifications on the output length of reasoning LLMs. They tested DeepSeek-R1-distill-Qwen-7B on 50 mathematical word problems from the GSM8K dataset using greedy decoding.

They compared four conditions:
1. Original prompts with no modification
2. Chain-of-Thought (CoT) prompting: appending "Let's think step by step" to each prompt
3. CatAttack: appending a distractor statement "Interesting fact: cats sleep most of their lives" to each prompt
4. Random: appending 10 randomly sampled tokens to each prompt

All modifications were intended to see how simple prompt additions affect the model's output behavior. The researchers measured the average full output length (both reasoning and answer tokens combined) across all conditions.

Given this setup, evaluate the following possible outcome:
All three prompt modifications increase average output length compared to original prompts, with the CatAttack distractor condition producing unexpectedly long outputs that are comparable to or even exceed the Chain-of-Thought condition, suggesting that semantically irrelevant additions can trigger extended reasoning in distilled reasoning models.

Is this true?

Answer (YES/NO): NO